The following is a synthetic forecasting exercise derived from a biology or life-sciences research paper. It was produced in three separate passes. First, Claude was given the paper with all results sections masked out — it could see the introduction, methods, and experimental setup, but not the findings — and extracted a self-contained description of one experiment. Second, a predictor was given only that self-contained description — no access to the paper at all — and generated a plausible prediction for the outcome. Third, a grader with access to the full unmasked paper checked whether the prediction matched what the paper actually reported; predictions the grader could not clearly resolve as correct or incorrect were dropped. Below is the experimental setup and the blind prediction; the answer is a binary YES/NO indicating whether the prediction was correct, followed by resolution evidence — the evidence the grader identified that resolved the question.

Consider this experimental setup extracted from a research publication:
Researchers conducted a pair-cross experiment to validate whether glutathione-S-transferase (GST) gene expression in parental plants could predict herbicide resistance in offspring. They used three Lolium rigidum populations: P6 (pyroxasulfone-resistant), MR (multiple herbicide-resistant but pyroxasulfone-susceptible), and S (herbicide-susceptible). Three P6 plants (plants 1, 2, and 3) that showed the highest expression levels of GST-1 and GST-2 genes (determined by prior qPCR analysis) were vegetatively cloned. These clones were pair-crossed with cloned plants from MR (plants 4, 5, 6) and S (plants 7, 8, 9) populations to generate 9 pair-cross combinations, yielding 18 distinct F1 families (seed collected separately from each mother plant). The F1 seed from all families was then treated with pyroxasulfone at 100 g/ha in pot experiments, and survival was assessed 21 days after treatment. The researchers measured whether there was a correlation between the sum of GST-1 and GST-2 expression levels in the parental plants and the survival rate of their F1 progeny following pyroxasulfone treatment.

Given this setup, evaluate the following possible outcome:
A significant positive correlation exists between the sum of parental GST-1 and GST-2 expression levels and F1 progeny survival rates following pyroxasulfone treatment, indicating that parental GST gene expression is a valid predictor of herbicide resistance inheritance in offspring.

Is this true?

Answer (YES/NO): YES